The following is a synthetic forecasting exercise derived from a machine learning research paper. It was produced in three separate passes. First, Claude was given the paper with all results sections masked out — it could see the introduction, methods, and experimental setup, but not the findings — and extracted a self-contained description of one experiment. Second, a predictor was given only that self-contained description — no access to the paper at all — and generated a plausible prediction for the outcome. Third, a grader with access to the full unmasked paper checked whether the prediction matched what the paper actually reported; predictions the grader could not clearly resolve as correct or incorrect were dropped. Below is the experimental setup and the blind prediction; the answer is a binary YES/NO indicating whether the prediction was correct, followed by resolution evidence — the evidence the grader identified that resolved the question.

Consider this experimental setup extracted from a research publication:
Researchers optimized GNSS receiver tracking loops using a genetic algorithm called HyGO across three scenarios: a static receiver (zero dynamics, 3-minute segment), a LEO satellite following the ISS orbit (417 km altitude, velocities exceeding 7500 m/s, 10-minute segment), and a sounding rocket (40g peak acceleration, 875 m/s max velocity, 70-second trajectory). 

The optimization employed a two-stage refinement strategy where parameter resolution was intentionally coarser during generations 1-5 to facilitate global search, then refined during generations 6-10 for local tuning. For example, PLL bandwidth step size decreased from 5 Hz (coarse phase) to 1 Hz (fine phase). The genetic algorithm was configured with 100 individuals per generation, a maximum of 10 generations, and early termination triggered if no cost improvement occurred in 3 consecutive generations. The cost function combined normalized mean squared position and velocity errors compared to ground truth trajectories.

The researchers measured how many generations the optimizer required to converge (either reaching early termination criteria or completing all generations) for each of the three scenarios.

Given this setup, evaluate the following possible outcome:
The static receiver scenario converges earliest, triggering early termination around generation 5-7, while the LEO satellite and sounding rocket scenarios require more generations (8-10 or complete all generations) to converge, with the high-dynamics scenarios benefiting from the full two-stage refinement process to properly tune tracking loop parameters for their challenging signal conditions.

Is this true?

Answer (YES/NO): NO